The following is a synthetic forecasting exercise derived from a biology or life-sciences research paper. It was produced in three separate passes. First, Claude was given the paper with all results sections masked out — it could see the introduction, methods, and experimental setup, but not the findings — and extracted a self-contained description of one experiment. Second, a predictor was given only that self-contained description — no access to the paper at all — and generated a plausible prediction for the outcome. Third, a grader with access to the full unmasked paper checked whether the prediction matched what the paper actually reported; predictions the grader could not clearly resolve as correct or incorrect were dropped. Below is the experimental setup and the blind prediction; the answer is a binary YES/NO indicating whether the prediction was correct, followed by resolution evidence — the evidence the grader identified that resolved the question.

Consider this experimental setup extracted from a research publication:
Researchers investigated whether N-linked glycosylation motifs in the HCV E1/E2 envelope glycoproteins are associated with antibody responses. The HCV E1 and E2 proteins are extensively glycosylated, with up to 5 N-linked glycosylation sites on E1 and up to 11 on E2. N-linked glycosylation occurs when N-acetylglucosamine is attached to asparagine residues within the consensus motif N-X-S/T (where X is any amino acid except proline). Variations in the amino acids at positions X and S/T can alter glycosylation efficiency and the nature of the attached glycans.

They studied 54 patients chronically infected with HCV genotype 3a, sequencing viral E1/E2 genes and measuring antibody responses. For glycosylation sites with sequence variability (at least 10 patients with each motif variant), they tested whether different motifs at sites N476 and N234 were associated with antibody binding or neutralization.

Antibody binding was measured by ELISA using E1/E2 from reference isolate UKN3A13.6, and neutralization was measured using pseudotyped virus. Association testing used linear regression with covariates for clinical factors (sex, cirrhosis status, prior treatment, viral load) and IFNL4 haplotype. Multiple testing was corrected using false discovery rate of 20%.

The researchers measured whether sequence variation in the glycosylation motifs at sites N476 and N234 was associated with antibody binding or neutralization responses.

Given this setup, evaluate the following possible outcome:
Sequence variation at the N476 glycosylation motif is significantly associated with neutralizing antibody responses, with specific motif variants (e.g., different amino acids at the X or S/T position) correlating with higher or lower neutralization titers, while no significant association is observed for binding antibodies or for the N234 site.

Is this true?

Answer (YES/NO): NO